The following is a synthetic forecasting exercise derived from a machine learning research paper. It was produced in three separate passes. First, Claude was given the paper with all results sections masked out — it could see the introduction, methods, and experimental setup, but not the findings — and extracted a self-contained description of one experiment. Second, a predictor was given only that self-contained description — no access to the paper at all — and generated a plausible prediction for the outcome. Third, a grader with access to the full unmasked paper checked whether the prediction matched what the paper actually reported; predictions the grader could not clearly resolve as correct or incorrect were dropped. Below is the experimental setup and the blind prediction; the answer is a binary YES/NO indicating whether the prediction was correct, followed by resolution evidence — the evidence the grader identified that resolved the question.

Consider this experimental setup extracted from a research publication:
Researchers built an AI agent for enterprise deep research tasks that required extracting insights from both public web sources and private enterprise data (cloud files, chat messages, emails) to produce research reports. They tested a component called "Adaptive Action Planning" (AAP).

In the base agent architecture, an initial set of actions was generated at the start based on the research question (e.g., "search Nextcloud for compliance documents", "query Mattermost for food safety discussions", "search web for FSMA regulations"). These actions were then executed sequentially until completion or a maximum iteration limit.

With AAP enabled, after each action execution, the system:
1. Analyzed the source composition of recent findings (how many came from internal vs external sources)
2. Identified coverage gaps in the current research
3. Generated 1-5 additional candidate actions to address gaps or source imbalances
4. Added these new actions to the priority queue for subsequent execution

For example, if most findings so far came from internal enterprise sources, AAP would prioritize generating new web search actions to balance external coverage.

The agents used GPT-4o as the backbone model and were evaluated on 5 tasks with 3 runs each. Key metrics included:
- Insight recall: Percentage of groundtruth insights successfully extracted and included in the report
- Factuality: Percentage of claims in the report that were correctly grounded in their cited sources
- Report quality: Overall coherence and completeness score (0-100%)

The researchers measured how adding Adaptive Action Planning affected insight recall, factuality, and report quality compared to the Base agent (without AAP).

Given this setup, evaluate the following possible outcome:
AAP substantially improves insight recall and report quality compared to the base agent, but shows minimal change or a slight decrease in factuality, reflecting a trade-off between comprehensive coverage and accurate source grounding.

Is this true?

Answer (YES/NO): NO